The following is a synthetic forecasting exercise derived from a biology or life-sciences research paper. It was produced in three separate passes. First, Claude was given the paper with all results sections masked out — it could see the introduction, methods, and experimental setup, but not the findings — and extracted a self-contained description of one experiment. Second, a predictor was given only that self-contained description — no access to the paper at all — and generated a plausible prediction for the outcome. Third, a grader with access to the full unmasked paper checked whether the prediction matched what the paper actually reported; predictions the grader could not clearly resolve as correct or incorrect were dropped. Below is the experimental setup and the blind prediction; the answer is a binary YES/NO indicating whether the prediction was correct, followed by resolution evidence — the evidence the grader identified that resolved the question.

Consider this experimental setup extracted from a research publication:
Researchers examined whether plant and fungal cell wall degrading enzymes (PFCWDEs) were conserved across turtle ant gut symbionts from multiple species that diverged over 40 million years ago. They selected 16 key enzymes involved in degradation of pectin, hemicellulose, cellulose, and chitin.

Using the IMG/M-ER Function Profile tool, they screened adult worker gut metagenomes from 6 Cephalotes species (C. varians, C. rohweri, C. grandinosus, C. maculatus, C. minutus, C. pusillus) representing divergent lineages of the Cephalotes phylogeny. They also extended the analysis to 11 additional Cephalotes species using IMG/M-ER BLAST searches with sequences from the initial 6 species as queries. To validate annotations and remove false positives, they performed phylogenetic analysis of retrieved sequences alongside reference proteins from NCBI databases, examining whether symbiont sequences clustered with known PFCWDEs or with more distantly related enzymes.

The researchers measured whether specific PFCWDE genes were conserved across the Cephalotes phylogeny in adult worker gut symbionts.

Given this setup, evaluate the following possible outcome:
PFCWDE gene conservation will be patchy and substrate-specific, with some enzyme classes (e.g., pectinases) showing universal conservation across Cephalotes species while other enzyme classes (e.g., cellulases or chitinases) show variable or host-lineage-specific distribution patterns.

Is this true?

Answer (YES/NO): NO